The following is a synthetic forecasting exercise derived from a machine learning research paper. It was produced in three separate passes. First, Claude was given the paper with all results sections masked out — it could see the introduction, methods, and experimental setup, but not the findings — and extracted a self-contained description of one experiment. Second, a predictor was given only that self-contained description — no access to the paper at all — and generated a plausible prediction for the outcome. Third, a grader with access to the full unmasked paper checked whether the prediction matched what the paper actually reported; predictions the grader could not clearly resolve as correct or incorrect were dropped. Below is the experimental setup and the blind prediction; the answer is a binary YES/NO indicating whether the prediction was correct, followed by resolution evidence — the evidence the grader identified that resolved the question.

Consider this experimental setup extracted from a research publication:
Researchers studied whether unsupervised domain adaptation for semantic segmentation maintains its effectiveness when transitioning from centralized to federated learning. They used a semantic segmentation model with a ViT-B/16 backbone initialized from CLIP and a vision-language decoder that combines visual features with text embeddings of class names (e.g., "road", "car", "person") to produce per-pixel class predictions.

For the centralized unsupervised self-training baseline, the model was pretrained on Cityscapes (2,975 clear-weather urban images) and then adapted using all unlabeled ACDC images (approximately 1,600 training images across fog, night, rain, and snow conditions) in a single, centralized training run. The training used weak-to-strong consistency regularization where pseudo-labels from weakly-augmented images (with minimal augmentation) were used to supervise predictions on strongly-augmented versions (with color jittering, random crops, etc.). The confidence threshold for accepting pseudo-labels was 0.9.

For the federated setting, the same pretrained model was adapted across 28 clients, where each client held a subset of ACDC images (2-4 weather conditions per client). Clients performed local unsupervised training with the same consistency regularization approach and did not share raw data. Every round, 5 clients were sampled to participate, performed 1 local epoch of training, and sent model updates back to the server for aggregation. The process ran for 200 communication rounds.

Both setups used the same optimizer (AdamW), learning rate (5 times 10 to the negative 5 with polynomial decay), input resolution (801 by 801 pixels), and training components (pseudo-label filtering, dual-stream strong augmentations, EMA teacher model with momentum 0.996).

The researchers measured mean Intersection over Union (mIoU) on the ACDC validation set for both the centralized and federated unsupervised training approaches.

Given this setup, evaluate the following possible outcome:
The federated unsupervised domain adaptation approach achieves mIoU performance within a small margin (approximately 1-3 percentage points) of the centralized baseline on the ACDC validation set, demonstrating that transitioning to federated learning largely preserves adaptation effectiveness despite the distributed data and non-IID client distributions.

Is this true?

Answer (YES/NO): YES